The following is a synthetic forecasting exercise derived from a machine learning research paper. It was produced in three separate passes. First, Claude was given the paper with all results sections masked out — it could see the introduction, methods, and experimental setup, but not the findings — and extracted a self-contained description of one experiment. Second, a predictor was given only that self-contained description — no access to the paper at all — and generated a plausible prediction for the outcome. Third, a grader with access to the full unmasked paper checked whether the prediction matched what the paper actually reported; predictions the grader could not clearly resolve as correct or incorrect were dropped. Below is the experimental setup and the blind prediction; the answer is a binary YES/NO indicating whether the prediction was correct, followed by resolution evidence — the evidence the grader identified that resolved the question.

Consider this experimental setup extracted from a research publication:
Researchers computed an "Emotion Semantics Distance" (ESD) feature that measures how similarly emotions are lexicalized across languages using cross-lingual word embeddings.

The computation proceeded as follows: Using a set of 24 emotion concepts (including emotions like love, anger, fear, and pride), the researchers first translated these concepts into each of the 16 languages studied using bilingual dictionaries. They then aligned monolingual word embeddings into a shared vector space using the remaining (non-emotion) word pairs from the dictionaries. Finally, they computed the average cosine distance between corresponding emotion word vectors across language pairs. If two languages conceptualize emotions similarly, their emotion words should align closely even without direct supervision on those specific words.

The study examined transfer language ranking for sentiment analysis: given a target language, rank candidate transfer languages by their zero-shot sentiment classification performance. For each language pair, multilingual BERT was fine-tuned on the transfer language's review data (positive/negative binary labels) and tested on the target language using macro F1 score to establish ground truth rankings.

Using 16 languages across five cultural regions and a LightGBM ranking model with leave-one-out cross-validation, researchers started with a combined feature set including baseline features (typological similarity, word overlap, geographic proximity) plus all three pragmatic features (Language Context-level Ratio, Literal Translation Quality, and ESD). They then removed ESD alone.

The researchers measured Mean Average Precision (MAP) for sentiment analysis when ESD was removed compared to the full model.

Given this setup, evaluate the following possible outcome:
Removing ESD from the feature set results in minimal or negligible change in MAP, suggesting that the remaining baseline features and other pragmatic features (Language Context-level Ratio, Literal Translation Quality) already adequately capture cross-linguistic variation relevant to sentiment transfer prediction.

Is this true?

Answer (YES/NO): NO